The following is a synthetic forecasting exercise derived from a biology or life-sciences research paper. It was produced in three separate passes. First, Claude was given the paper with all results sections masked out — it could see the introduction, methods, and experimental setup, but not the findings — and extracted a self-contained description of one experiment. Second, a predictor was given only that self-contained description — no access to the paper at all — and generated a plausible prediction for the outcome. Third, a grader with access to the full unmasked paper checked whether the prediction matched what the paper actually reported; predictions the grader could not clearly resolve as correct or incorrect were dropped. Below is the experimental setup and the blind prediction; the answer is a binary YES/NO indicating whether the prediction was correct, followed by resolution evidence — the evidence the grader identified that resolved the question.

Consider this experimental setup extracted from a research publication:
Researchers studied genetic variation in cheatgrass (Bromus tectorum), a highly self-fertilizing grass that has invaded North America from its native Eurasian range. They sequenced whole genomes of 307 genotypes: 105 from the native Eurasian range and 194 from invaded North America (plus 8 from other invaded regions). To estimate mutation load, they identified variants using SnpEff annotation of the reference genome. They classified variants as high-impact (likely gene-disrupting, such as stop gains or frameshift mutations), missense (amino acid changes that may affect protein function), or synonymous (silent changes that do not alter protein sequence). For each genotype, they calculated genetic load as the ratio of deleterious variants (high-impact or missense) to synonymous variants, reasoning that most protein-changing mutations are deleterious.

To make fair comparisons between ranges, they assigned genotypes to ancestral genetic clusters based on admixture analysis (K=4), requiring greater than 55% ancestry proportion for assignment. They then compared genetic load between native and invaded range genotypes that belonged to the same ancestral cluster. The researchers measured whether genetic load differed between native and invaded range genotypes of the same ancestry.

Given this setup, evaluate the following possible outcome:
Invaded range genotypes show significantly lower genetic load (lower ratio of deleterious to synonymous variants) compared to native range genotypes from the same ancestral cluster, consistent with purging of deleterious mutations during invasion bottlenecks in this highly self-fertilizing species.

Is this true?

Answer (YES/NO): NO